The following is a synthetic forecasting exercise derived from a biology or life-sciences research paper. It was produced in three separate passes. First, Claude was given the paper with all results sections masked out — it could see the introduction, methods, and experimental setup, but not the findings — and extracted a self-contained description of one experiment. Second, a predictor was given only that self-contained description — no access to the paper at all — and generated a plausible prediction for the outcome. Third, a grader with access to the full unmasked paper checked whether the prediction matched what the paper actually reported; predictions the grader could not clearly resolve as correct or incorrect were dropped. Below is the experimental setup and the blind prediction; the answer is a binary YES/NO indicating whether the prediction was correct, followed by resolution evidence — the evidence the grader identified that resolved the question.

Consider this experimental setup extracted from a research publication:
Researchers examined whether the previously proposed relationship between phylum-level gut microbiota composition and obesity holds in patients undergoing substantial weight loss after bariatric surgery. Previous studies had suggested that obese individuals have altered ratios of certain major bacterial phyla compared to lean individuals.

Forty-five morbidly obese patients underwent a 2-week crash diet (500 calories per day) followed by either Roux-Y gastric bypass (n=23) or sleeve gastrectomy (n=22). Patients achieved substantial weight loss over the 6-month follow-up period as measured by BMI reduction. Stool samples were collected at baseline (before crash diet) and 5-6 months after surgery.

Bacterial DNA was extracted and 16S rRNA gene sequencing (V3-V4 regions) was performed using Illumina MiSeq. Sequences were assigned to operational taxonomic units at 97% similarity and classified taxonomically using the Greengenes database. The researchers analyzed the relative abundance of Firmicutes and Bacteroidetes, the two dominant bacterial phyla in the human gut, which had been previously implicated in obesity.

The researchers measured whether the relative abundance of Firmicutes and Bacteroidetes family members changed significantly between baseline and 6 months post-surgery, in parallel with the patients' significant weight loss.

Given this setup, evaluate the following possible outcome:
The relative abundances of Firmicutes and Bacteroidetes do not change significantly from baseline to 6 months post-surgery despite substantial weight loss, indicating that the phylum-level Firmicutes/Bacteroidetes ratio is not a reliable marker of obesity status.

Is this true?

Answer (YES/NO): YES